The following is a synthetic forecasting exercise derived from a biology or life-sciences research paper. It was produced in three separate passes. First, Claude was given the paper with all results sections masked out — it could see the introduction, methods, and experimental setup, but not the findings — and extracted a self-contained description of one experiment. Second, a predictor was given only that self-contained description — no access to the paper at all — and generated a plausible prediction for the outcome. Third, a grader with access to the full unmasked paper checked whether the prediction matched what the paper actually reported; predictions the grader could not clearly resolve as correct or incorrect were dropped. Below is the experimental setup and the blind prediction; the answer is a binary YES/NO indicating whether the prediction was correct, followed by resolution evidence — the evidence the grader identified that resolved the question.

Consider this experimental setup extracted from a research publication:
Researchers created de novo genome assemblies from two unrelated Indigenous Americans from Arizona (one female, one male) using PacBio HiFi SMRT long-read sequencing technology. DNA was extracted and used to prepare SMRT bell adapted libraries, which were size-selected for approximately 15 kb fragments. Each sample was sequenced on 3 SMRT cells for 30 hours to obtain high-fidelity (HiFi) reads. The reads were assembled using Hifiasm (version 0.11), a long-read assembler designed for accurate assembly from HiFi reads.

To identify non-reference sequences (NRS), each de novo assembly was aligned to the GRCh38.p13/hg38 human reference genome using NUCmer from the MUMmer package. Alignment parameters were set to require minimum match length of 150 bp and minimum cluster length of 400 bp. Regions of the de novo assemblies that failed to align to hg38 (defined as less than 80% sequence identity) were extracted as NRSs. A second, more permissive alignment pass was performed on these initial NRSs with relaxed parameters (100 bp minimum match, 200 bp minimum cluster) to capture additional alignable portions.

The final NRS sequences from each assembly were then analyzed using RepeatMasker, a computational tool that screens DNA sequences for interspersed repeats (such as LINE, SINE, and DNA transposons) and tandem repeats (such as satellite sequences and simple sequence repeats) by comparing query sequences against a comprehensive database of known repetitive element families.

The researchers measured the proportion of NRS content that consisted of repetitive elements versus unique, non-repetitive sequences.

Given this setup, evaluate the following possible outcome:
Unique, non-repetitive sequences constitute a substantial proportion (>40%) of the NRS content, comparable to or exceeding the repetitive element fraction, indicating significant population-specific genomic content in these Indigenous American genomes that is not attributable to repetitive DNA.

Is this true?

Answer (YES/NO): NO